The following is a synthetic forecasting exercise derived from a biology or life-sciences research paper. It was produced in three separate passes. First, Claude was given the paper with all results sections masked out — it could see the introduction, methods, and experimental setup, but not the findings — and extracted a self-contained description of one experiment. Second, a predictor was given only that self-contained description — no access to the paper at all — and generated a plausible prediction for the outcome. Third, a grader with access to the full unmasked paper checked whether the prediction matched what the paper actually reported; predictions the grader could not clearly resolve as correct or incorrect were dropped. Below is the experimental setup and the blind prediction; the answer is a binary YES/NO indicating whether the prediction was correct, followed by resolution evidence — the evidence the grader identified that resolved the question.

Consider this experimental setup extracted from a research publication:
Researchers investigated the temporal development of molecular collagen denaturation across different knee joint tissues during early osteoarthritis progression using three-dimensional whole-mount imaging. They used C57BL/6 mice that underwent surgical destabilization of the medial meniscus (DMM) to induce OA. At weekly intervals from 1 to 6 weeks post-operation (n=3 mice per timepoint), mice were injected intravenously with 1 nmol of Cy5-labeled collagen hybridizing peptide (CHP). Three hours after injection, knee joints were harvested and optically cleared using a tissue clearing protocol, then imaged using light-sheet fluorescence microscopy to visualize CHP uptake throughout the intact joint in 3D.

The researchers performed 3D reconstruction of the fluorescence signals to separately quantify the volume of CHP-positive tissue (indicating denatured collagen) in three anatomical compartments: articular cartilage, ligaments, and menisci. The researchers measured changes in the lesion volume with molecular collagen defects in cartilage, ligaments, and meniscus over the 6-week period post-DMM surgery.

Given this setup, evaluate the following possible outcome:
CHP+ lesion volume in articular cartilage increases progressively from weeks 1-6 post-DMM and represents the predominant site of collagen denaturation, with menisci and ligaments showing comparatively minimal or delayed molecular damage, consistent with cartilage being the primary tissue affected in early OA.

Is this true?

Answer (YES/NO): NO